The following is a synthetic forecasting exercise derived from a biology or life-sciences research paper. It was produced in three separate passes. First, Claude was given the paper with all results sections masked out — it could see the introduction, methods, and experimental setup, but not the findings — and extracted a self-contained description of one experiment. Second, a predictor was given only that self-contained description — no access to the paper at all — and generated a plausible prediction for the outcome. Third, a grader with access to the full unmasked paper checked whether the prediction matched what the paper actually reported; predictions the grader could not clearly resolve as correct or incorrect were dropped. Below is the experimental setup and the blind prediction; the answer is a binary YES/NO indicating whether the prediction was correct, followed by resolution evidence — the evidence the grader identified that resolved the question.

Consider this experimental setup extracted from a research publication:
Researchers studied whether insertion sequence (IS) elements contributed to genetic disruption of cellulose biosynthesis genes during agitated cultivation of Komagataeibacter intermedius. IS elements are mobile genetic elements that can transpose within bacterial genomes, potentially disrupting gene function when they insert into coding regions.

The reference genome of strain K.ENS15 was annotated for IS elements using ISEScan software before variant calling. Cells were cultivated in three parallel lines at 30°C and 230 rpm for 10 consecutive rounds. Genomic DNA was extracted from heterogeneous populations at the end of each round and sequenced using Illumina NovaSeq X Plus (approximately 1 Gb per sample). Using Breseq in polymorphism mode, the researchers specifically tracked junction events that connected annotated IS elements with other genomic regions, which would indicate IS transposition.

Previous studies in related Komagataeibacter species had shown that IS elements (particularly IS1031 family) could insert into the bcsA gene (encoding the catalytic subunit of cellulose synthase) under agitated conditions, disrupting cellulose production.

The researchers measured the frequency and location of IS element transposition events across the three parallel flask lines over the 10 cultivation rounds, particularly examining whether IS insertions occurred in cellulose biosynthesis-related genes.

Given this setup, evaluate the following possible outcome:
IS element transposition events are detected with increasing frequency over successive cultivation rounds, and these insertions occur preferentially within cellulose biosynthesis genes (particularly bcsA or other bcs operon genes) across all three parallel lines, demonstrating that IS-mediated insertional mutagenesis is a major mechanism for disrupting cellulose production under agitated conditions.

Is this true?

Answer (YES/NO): NO